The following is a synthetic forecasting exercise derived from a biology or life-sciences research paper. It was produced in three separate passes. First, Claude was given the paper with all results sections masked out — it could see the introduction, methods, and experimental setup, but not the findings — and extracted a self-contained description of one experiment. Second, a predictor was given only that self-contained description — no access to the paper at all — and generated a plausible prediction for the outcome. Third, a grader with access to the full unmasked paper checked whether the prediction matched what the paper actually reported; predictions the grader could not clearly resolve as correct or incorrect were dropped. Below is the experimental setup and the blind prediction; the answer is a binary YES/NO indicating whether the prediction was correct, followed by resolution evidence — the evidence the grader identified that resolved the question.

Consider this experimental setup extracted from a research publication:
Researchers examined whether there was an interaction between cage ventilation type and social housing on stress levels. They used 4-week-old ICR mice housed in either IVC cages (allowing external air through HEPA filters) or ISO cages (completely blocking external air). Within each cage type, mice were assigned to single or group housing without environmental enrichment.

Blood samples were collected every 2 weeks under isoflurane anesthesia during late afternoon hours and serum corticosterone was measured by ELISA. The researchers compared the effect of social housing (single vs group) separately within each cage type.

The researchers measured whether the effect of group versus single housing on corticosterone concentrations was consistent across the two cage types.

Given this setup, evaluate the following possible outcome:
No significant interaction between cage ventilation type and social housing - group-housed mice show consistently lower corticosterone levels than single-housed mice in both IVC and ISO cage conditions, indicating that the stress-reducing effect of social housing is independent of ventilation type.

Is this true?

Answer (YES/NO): NO